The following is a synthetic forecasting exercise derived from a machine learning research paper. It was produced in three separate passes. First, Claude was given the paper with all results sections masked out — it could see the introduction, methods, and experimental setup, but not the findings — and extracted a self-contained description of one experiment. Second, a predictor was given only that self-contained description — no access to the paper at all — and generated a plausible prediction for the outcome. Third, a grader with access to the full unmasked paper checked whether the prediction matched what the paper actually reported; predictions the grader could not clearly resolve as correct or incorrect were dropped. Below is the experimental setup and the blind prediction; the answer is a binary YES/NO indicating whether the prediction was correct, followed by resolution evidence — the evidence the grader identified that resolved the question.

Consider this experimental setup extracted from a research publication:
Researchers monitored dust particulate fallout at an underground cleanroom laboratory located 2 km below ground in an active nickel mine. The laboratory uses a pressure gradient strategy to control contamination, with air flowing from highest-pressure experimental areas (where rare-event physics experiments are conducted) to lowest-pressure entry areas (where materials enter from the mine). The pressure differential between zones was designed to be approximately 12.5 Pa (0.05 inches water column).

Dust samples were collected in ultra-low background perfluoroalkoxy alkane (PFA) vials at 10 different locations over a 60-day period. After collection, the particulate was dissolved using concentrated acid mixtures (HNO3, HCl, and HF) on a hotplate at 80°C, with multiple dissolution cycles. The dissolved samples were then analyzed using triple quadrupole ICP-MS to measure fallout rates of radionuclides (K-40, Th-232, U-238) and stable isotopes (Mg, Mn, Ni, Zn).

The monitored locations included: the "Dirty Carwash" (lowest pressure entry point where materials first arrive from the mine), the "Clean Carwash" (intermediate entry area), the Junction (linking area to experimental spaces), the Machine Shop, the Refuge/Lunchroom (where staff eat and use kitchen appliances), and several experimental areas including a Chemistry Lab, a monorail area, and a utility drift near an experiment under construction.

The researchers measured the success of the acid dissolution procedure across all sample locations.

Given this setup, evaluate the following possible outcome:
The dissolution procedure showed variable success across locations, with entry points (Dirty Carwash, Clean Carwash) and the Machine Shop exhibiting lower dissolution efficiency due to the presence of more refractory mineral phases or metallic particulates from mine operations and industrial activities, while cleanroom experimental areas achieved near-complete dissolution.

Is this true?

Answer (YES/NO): NO